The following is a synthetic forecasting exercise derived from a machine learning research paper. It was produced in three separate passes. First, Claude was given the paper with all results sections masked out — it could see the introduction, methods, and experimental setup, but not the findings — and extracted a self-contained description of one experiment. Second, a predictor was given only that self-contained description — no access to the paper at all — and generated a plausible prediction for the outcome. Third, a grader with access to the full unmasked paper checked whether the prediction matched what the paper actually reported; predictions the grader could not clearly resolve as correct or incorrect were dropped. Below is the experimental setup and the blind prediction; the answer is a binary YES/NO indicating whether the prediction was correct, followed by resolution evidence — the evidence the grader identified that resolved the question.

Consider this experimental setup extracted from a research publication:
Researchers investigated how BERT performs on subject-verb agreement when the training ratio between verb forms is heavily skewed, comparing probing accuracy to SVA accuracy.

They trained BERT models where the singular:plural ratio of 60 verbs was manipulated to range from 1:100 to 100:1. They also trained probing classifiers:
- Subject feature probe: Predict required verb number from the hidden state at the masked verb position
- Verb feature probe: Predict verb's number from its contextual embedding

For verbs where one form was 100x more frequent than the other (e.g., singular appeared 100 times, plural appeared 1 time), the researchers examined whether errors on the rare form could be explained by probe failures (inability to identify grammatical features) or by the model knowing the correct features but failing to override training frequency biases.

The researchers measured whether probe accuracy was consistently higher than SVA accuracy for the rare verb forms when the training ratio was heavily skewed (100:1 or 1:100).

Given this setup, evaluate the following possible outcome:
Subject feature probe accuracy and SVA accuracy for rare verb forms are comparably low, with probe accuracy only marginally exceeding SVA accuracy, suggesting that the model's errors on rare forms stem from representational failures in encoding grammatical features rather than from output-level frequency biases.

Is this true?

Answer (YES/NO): NO